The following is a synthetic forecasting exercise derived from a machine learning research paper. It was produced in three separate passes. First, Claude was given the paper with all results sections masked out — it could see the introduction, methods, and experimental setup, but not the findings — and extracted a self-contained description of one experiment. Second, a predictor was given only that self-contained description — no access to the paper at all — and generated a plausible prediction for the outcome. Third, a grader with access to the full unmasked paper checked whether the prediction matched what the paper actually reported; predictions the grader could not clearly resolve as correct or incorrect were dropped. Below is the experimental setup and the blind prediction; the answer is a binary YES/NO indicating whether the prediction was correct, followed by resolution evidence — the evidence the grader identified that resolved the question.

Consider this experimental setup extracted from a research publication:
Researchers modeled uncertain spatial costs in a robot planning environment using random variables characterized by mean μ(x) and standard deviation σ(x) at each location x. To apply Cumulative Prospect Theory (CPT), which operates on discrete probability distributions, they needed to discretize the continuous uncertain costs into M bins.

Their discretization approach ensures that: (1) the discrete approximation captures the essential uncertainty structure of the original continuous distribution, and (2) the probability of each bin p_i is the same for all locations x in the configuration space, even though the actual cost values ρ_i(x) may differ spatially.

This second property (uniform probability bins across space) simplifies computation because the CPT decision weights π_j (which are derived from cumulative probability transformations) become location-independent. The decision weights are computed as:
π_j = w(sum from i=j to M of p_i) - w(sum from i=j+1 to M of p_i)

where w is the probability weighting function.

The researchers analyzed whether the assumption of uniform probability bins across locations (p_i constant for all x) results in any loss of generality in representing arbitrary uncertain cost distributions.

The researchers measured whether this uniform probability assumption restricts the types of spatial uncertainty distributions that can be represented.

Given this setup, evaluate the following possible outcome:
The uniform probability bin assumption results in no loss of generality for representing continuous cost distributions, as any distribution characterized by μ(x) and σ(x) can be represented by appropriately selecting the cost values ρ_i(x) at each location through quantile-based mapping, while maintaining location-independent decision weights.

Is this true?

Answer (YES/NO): YES